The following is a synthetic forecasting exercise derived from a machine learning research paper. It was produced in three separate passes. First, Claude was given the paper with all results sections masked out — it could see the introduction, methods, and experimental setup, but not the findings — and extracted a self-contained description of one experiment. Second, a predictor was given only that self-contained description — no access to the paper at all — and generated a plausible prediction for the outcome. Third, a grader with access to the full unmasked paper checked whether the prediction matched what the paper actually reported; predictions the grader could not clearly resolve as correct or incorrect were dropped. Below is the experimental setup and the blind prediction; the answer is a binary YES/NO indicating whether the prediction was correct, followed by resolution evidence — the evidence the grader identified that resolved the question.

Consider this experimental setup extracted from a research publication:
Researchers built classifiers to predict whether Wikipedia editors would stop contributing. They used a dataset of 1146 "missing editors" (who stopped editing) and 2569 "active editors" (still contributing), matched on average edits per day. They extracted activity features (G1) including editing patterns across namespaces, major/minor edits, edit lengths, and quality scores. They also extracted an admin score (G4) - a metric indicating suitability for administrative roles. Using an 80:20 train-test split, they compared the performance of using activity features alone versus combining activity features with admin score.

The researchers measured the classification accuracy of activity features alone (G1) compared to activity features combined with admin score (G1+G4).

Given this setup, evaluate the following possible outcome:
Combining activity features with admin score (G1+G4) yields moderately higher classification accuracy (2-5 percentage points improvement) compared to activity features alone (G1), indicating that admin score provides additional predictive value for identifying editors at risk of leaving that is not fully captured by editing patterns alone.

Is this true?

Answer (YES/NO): YES